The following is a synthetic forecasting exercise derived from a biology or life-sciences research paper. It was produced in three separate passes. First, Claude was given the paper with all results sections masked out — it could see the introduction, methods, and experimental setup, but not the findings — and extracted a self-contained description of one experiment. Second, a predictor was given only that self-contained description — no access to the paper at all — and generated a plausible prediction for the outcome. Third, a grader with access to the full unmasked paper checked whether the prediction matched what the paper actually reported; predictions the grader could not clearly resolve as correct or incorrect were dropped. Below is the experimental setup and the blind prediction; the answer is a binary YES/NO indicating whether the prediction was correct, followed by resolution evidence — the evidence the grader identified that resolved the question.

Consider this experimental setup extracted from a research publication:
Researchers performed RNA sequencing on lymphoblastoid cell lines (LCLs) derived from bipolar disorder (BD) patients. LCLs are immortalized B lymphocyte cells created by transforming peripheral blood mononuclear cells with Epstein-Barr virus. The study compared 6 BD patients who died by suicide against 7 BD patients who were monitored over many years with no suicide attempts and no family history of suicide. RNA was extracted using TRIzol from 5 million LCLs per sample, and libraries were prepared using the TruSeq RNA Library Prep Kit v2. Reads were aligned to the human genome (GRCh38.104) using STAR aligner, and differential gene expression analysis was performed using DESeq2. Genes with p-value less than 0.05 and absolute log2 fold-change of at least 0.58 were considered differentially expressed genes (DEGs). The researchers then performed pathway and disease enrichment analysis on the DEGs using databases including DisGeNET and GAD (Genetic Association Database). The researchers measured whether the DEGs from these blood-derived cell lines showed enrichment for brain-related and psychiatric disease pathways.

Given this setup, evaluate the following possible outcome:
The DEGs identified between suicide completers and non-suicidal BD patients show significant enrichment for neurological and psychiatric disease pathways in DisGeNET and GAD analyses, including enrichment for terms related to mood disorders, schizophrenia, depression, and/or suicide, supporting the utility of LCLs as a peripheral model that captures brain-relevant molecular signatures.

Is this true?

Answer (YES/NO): YES